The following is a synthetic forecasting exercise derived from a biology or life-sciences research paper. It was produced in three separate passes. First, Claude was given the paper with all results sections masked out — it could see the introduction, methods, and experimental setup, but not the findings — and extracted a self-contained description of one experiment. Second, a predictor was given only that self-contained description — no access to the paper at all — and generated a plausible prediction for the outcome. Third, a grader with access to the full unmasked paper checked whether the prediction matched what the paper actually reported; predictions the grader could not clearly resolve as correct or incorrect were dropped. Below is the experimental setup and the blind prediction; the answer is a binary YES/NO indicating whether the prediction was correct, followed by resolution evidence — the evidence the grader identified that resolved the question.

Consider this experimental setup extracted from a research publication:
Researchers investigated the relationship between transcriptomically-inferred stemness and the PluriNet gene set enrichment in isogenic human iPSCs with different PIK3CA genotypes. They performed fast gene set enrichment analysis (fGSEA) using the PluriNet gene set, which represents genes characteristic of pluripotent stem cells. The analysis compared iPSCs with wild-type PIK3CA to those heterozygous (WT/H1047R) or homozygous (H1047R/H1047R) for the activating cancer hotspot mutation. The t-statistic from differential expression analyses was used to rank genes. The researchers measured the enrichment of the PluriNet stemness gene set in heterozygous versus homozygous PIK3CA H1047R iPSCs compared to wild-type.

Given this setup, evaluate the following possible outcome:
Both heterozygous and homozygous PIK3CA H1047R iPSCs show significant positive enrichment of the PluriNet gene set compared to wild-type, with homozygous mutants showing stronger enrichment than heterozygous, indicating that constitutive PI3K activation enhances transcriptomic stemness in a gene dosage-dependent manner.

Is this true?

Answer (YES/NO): NO